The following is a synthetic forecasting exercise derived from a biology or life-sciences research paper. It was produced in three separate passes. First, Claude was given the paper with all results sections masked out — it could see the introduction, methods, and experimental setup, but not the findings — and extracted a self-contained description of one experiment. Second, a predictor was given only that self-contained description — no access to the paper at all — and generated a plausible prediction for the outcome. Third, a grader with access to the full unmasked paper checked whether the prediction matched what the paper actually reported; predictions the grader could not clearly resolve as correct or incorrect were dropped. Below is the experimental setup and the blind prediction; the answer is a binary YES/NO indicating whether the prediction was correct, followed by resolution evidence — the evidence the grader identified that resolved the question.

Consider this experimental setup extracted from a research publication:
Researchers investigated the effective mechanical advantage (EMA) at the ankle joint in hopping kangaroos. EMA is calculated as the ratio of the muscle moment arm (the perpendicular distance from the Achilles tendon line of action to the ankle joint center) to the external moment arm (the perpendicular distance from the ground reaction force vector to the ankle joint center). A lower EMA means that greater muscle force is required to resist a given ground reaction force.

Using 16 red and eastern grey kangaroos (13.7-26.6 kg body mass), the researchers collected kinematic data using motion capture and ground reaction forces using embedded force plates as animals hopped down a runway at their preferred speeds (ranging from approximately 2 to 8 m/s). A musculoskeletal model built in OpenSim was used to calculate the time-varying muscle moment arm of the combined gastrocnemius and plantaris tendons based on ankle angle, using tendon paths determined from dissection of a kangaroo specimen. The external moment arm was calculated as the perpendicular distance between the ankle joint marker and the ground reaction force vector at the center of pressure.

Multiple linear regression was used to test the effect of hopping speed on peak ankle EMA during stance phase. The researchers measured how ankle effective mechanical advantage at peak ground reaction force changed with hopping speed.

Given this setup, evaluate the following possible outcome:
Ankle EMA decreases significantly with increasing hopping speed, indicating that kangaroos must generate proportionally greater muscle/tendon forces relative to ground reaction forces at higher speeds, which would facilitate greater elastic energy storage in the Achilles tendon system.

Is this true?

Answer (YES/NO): NO